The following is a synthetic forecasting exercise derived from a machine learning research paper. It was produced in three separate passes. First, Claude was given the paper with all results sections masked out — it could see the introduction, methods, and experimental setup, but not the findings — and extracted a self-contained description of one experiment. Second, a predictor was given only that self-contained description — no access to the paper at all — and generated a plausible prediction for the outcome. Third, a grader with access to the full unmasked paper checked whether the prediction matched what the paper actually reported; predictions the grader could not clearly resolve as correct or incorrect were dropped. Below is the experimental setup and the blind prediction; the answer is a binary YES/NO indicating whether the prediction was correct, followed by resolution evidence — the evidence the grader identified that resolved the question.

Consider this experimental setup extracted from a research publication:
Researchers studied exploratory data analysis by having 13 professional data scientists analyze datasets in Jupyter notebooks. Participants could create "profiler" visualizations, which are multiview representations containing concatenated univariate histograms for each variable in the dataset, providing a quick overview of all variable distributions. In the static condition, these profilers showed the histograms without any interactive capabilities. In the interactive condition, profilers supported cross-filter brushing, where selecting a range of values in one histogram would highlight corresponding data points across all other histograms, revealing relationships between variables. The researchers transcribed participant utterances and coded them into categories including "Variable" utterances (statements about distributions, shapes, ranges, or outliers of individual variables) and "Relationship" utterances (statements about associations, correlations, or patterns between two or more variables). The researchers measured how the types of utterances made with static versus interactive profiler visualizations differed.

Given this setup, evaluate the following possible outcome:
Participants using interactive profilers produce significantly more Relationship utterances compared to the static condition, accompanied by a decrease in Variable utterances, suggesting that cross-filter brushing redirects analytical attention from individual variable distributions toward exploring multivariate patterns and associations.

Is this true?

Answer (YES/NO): YES